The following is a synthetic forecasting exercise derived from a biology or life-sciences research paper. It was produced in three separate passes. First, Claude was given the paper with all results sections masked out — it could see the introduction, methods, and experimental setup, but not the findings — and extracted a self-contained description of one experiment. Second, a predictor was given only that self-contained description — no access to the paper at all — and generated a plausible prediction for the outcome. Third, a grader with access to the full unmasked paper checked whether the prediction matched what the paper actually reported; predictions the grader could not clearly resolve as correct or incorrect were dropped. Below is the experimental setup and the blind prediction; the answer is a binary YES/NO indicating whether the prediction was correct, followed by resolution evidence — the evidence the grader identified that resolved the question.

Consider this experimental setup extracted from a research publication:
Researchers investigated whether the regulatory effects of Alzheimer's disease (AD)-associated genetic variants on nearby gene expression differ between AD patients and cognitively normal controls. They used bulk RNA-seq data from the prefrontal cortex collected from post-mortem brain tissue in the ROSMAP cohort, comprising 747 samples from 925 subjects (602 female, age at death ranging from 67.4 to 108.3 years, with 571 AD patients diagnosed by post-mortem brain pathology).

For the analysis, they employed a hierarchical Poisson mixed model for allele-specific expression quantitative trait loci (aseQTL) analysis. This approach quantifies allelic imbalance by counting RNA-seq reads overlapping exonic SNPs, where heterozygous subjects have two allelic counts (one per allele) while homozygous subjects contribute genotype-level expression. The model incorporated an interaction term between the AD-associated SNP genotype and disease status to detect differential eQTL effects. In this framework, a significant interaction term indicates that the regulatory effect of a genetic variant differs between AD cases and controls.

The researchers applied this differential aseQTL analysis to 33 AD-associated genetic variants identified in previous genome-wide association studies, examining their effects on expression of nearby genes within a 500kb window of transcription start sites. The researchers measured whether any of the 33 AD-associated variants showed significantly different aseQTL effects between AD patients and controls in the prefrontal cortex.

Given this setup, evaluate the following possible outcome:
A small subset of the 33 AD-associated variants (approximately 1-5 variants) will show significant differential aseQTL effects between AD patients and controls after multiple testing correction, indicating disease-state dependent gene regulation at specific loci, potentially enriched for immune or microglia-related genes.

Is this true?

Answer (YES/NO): NO